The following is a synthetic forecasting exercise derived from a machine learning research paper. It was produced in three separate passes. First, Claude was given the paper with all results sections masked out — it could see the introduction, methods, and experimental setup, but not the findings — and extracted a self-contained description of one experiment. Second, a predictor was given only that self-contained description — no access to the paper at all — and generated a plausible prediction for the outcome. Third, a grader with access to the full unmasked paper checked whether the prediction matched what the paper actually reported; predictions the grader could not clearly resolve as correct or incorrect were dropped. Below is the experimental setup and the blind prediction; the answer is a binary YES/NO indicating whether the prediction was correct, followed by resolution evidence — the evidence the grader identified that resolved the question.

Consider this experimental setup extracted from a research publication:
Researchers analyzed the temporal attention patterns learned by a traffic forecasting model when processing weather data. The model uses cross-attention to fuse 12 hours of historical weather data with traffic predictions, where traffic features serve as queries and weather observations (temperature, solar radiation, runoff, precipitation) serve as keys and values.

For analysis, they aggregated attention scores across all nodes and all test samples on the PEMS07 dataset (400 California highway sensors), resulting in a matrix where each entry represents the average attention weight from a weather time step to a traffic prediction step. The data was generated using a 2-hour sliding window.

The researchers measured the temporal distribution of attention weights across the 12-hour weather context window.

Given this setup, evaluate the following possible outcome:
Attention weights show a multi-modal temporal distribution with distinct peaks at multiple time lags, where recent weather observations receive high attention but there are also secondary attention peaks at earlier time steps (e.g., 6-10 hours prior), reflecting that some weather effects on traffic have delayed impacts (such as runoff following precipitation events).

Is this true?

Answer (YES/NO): NO